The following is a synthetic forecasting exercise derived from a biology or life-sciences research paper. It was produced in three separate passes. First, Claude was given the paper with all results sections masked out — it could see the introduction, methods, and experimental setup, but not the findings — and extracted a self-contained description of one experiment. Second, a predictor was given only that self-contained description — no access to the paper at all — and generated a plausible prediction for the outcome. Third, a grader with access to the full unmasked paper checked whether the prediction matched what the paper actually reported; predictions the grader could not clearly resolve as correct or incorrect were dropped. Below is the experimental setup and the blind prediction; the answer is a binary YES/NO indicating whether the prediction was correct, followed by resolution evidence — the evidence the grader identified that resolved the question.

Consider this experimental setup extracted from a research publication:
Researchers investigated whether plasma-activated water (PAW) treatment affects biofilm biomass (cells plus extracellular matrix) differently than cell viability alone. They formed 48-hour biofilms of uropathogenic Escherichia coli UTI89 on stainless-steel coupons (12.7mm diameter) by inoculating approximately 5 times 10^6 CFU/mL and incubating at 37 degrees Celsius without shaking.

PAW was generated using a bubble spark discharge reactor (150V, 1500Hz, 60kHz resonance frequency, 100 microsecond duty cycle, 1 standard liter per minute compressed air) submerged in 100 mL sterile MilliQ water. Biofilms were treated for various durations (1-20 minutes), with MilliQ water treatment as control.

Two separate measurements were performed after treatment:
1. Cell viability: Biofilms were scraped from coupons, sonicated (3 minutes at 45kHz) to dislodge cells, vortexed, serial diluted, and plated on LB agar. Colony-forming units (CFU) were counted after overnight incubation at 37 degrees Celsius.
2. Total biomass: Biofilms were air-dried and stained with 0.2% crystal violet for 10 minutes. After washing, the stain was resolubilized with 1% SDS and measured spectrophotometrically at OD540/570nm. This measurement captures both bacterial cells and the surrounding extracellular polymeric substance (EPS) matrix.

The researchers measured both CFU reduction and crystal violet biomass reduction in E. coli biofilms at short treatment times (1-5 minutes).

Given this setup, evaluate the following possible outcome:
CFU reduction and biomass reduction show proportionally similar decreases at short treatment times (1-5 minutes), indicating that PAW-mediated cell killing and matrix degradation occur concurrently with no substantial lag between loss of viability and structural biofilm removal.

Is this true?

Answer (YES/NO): NO